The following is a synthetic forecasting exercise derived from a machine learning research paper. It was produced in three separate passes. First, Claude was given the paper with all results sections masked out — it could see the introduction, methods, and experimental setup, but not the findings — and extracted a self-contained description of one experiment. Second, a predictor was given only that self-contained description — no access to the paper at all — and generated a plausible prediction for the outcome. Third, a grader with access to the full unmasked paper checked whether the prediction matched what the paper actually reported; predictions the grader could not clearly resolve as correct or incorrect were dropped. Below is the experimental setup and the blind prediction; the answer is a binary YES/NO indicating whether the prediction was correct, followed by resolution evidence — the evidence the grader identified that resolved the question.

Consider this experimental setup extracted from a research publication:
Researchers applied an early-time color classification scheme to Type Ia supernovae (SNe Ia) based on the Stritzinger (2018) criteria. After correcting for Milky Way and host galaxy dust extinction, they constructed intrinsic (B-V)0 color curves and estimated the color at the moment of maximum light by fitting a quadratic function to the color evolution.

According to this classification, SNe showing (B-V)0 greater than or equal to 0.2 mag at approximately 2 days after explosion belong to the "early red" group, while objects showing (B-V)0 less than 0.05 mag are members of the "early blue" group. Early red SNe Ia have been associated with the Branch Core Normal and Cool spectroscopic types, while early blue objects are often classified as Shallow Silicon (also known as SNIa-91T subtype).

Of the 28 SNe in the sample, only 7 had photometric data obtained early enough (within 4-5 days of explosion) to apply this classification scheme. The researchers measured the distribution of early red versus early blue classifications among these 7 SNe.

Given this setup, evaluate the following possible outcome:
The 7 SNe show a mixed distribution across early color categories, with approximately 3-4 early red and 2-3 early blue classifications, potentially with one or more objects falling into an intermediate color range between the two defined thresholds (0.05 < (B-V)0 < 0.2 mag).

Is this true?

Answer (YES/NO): NO